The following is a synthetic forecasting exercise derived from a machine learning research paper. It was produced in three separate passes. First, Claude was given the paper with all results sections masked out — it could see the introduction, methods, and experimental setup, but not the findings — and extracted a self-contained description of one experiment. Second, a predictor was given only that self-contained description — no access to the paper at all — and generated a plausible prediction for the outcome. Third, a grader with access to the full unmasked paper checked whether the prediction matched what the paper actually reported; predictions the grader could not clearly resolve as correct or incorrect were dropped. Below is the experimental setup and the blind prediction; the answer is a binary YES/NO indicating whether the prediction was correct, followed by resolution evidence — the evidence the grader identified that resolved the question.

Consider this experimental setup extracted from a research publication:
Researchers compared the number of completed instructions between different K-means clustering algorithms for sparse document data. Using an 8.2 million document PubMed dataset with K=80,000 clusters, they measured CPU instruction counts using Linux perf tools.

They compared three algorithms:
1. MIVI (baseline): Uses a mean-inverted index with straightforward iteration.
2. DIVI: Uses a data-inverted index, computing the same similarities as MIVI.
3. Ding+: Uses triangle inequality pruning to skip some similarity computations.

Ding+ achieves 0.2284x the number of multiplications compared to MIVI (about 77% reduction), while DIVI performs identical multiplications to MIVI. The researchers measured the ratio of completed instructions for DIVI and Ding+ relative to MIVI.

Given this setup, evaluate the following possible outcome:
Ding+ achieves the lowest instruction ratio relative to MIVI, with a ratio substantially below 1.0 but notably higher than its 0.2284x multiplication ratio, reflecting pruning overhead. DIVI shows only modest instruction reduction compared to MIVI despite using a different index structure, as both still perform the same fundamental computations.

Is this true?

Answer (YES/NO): YES